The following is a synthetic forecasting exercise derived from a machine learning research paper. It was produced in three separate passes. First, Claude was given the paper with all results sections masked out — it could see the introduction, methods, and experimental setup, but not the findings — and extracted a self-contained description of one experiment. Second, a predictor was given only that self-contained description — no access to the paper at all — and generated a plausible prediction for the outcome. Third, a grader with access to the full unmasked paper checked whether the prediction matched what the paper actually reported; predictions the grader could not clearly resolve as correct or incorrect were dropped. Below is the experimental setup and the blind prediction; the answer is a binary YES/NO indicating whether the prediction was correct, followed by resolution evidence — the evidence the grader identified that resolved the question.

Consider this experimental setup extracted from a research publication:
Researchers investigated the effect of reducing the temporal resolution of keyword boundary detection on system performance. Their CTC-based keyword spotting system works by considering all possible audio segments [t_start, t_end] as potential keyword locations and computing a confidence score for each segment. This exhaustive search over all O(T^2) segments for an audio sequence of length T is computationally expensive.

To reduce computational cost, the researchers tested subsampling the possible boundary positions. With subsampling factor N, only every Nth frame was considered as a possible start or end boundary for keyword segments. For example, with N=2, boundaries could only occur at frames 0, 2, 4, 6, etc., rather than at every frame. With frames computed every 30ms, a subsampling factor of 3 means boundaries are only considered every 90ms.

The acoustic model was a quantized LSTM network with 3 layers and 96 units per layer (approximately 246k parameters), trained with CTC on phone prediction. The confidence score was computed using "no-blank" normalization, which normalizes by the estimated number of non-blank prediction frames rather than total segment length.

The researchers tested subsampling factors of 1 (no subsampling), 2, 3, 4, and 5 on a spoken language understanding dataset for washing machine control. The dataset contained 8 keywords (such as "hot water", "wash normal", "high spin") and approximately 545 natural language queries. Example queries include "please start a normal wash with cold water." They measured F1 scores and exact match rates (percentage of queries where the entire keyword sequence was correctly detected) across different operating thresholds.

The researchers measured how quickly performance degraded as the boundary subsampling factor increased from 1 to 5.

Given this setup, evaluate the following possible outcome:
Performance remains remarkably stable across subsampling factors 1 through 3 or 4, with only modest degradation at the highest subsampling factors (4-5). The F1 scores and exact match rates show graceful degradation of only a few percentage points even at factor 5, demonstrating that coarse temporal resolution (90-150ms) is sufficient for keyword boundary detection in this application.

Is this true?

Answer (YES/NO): NO